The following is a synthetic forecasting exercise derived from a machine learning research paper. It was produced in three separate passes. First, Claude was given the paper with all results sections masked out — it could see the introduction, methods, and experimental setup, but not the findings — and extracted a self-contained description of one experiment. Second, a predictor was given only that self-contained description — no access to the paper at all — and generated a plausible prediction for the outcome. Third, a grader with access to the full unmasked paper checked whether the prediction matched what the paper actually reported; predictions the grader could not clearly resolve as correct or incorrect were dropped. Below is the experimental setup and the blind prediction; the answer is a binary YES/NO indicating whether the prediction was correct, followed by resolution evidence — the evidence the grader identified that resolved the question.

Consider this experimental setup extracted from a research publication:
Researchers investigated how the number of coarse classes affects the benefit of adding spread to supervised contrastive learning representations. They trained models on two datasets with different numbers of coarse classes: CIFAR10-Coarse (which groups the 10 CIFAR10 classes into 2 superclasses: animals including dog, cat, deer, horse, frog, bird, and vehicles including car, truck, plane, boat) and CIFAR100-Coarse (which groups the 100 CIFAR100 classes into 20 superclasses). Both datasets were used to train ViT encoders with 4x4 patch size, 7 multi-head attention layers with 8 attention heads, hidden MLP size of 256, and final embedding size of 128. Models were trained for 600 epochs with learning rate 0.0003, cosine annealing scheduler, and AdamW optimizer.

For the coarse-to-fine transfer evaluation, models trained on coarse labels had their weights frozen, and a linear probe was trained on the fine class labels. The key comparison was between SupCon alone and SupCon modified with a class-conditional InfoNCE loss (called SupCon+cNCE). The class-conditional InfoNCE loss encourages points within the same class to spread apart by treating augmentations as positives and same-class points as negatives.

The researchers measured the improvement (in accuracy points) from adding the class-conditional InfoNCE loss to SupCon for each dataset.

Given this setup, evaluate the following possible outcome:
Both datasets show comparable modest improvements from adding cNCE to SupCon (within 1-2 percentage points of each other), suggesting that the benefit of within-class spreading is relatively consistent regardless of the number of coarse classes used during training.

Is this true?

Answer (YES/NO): NO